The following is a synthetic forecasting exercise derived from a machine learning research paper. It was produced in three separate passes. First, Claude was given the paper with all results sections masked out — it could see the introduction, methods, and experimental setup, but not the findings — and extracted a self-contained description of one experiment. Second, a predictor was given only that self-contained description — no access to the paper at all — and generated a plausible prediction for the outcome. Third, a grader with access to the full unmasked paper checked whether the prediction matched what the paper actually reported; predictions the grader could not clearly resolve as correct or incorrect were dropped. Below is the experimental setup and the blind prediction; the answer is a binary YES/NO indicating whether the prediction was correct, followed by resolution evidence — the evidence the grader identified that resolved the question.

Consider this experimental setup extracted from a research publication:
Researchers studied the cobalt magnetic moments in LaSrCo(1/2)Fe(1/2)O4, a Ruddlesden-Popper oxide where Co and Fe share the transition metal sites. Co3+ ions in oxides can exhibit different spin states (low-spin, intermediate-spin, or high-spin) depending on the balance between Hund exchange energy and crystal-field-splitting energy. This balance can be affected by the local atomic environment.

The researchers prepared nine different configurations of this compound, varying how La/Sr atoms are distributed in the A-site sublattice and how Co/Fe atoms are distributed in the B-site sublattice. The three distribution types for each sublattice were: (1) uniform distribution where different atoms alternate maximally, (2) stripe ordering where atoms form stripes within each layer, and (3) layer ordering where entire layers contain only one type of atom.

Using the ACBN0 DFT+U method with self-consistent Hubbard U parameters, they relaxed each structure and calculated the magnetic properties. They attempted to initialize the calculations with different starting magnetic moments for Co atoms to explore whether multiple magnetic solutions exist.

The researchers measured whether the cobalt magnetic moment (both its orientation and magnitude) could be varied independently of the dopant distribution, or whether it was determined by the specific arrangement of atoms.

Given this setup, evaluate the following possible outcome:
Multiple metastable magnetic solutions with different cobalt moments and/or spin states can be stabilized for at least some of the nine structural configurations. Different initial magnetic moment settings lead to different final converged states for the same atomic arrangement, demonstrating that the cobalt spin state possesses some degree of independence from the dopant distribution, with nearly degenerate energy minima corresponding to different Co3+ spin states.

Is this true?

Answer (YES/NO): NO